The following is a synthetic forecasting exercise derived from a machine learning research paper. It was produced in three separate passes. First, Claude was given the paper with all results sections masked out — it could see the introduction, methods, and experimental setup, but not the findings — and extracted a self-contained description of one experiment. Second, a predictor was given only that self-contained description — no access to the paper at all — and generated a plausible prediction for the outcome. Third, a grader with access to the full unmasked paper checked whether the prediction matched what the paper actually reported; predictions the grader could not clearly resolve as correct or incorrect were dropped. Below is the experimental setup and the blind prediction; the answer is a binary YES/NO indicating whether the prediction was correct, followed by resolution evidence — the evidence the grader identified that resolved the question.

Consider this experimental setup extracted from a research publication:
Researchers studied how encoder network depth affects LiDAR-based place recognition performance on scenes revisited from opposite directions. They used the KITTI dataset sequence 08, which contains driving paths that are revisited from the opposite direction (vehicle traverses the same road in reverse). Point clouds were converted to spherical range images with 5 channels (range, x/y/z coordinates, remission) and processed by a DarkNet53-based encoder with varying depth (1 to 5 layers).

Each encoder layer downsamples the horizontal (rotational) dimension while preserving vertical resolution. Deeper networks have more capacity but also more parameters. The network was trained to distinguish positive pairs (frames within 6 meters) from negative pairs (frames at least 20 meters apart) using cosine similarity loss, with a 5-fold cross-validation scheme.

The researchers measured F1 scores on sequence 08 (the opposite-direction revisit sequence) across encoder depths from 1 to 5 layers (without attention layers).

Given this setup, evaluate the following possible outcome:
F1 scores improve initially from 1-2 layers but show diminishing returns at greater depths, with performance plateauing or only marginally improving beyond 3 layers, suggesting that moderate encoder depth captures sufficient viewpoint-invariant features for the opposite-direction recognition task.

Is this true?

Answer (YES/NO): NO